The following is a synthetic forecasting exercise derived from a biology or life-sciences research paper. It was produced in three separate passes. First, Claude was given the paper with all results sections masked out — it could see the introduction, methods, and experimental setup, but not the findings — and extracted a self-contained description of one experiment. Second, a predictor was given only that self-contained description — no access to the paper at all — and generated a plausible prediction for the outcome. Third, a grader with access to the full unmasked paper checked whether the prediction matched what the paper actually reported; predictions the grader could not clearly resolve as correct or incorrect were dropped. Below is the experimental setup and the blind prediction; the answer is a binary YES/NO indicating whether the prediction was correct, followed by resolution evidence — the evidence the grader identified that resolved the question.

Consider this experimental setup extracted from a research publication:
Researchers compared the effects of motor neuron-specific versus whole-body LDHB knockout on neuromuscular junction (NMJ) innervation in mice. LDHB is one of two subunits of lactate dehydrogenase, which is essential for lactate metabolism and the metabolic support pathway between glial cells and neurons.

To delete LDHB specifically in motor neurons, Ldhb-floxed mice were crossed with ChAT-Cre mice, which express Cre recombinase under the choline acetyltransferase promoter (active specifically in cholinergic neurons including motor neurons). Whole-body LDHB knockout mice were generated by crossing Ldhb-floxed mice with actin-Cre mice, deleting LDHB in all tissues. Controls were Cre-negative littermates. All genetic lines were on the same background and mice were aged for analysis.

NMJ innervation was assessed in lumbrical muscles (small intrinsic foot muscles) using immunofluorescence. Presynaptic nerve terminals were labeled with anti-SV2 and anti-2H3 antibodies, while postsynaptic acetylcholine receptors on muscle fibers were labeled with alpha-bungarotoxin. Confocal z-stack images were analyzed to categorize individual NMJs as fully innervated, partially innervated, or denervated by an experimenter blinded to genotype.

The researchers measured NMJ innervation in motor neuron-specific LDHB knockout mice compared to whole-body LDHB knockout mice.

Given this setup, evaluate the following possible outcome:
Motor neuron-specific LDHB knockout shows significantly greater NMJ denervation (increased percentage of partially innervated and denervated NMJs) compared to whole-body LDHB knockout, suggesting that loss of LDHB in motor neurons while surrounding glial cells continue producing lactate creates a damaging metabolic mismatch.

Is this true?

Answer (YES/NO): NO